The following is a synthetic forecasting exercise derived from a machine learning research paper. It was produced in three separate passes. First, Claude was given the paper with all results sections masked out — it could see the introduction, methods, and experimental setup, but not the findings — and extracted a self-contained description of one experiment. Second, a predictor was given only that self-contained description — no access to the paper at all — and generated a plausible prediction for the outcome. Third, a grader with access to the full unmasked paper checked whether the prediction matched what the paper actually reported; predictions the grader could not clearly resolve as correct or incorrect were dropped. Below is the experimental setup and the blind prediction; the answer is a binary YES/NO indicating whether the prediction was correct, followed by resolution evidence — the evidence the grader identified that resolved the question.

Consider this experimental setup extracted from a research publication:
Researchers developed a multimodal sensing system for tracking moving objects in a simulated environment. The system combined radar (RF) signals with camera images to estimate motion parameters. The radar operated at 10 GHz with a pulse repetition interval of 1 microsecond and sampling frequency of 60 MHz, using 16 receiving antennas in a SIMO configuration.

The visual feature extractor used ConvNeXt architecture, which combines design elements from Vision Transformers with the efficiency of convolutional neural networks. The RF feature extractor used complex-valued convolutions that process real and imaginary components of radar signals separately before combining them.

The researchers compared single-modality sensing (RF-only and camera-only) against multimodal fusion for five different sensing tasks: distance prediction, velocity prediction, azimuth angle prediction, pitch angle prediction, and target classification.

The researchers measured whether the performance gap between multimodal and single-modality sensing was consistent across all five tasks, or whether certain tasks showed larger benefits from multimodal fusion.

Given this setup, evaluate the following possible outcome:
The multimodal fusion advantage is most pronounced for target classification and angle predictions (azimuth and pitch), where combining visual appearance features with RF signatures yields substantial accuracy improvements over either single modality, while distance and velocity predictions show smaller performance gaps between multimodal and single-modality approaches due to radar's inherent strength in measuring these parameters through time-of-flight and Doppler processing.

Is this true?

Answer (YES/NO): NO